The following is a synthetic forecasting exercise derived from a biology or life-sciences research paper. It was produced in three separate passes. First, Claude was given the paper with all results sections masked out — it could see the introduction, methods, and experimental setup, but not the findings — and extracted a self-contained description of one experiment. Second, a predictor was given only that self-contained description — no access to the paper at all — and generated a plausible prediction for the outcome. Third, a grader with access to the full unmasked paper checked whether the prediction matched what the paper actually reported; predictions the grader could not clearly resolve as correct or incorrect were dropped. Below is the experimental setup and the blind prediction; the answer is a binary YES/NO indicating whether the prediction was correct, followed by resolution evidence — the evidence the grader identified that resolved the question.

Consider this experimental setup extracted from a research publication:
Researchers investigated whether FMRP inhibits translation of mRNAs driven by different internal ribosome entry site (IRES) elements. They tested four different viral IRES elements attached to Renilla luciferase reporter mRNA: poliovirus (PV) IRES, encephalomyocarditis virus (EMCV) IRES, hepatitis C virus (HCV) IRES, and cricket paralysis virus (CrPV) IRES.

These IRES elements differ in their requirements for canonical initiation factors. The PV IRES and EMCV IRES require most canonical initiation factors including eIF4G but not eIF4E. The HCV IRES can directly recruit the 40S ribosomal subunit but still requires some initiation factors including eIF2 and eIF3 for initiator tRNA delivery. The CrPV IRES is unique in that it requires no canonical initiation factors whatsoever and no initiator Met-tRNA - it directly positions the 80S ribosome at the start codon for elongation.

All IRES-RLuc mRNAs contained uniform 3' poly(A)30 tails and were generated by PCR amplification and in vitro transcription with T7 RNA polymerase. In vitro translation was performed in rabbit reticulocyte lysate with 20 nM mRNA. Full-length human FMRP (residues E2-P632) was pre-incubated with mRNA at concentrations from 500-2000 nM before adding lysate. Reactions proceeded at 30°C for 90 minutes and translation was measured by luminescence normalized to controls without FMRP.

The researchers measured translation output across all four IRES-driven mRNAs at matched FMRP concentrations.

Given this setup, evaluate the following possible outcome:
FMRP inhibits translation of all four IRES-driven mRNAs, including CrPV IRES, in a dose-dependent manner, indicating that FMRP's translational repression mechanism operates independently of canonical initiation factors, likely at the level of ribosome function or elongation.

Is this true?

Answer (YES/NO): NO